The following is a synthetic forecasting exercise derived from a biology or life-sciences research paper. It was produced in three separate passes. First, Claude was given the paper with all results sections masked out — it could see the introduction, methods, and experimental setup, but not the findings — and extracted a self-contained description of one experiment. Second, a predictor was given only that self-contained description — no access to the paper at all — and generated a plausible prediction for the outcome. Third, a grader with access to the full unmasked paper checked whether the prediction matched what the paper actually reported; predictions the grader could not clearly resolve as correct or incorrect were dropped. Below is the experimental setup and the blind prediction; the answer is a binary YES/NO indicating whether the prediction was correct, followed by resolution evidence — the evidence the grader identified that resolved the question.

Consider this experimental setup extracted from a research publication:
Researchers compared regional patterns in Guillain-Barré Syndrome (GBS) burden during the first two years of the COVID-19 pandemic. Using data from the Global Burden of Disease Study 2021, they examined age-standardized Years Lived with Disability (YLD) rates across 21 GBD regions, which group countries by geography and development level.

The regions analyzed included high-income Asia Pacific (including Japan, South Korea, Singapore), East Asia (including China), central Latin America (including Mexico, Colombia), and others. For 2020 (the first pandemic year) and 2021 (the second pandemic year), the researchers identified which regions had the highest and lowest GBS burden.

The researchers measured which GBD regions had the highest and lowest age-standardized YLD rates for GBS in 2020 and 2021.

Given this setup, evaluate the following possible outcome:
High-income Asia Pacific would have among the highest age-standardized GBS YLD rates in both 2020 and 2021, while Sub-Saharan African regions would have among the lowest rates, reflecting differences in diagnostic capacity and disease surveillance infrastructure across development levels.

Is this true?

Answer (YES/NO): NO